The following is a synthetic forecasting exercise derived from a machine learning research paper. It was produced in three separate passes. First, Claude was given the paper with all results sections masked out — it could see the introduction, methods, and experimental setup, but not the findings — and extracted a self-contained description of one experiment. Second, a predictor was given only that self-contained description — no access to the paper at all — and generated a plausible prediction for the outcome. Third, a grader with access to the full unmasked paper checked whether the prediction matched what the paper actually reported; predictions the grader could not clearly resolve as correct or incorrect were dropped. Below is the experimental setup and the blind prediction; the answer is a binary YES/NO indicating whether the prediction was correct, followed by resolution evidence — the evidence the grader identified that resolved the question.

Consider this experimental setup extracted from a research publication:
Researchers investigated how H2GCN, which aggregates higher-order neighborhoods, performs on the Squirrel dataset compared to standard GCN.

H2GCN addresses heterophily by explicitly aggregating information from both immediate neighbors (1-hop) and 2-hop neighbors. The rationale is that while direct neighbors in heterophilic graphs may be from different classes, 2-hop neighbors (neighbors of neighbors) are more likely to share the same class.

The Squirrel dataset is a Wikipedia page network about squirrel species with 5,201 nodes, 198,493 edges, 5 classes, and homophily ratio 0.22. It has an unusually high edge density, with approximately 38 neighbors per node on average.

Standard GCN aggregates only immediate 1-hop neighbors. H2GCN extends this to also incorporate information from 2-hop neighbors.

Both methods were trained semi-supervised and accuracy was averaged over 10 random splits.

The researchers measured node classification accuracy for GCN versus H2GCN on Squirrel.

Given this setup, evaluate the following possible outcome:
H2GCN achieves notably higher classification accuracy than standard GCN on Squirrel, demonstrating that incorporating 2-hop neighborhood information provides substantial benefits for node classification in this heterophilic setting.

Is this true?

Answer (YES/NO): NO